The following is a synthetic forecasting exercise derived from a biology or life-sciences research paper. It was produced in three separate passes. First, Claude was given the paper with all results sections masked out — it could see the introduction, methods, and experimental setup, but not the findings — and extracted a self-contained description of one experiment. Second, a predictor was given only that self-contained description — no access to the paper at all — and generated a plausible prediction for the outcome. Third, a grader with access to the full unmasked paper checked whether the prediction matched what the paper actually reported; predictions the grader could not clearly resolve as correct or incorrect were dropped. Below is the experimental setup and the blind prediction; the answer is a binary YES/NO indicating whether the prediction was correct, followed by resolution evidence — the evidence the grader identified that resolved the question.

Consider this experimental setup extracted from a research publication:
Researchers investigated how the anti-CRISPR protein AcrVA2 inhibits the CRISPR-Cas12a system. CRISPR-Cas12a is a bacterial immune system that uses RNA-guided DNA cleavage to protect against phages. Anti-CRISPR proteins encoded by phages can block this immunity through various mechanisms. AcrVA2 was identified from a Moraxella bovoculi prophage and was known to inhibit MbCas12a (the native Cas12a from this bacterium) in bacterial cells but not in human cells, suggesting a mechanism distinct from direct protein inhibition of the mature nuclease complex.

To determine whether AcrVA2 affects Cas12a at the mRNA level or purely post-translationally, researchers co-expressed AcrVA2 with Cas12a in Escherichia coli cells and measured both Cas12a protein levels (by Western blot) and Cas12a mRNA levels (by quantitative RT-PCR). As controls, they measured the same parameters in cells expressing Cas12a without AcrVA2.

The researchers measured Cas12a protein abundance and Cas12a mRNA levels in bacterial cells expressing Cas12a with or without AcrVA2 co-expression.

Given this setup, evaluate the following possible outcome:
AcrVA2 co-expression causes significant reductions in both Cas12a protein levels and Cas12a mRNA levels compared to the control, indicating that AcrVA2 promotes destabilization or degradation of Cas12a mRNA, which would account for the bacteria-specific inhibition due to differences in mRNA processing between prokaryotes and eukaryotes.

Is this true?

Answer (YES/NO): YES